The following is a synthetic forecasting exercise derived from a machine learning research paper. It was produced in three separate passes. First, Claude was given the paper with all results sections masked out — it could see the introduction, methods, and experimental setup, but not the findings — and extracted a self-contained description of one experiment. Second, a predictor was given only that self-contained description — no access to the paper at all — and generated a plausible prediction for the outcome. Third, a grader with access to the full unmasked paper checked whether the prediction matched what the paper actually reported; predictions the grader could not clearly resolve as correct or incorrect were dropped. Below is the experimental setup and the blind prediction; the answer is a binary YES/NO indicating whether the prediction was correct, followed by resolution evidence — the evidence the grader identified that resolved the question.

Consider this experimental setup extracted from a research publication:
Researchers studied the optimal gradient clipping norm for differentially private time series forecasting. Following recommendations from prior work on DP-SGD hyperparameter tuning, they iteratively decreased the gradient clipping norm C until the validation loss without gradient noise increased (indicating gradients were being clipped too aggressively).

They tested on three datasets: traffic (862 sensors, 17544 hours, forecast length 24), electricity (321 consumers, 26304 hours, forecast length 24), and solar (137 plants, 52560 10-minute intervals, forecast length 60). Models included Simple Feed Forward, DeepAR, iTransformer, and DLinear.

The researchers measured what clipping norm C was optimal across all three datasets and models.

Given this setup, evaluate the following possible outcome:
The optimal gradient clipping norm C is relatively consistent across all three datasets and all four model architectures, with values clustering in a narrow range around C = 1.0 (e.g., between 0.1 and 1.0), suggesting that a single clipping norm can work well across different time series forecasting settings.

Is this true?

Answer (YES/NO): NO